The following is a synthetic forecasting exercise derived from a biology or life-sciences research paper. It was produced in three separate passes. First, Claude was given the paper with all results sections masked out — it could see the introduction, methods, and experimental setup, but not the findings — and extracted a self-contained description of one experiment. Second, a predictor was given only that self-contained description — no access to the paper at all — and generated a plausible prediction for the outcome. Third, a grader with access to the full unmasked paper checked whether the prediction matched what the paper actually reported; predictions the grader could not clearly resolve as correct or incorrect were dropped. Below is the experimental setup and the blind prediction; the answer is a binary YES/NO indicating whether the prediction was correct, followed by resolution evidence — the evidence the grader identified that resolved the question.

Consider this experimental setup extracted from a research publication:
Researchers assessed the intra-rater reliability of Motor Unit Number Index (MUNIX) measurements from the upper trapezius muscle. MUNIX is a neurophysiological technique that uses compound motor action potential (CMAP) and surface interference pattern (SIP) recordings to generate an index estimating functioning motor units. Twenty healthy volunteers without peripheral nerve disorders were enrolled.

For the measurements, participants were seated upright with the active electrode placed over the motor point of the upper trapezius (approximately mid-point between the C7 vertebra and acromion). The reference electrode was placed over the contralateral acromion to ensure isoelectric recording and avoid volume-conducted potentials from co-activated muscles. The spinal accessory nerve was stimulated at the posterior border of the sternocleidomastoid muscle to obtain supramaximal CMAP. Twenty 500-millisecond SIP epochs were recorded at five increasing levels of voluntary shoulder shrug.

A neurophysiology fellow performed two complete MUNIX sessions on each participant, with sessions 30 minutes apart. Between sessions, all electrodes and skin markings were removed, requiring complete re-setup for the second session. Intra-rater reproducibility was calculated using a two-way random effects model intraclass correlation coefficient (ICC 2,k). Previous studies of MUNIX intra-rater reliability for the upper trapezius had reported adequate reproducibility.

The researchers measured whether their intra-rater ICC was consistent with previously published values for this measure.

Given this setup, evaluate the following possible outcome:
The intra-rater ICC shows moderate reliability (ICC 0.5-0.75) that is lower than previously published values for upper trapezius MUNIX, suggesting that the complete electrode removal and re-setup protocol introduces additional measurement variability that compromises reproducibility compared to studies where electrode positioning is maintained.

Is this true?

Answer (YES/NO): NO